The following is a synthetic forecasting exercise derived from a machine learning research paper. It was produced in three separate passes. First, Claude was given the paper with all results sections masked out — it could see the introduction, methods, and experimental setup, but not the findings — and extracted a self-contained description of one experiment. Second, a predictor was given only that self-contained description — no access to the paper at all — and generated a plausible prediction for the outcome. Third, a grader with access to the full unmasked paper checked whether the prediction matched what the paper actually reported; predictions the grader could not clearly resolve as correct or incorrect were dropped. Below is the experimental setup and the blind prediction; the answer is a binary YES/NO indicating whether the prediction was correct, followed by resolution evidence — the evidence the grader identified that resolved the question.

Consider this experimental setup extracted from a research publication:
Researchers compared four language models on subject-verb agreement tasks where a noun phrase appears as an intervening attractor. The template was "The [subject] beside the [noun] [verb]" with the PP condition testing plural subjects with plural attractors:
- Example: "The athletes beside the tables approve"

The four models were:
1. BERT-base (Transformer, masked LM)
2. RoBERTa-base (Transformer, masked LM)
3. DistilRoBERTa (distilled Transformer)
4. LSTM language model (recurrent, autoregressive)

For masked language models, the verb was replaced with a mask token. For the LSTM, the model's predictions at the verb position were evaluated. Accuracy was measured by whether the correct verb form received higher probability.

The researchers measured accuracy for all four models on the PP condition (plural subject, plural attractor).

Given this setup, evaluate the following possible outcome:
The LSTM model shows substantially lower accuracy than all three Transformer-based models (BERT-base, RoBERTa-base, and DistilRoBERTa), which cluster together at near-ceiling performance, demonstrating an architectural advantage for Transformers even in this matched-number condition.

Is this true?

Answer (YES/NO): NO